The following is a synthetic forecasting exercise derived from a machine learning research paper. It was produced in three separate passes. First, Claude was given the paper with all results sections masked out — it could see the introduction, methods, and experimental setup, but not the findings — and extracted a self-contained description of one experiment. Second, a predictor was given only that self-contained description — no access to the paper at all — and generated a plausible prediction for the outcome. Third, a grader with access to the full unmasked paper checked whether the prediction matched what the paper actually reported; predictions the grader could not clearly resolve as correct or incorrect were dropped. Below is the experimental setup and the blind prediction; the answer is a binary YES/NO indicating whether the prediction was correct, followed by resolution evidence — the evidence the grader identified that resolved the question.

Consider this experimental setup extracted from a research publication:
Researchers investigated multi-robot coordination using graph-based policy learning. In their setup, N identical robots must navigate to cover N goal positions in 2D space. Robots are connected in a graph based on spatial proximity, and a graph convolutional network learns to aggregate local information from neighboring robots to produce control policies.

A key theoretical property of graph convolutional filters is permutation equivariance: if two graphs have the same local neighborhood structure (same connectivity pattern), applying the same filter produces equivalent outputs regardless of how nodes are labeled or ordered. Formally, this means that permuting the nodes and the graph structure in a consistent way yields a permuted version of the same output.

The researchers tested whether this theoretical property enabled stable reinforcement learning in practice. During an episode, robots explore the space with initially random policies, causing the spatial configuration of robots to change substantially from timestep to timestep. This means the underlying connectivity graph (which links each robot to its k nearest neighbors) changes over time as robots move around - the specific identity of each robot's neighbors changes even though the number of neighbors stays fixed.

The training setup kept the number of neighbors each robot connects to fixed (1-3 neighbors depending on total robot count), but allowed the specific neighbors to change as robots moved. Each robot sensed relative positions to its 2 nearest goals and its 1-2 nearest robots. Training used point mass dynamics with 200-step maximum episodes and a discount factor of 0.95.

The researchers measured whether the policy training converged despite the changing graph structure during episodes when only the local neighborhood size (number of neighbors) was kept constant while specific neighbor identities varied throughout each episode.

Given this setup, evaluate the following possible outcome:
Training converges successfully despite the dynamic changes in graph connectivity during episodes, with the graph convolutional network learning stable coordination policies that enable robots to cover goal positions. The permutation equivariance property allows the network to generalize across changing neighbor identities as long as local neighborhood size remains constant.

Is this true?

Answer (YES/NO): YES